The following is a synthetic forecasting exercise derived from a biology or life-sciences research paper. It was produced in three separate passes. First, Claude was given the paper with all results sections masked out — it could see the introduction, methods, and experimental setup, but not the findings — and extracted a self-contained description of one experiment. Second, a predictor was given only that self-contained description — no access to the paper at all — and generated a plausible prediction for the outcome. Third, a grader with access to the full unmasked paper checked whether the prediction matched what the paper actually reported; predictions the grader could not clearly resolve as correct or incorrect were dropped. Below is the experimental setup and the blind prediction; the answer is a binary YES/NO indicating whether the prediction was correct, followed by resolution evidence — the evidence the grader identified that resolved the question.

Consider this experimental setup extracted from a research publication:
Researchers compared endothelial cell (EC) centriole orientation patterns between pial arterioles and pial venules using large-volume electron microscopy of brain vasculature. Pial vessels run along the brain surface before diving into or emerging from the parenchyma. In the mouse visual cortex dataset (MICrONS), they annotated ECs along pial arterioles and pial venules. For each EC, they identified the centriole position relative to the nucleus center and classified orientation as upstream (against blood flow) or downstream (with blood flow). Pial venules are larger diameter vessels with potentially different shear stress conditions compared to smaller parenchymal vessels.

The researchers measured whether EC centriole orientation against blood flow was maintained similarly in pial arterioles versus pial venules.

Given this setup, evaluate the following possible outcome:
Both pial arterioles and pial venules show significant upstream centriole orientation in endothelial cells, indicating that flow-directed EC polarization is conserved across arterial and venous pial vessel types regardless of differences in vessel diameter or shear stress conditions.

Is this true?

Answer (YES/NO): NO